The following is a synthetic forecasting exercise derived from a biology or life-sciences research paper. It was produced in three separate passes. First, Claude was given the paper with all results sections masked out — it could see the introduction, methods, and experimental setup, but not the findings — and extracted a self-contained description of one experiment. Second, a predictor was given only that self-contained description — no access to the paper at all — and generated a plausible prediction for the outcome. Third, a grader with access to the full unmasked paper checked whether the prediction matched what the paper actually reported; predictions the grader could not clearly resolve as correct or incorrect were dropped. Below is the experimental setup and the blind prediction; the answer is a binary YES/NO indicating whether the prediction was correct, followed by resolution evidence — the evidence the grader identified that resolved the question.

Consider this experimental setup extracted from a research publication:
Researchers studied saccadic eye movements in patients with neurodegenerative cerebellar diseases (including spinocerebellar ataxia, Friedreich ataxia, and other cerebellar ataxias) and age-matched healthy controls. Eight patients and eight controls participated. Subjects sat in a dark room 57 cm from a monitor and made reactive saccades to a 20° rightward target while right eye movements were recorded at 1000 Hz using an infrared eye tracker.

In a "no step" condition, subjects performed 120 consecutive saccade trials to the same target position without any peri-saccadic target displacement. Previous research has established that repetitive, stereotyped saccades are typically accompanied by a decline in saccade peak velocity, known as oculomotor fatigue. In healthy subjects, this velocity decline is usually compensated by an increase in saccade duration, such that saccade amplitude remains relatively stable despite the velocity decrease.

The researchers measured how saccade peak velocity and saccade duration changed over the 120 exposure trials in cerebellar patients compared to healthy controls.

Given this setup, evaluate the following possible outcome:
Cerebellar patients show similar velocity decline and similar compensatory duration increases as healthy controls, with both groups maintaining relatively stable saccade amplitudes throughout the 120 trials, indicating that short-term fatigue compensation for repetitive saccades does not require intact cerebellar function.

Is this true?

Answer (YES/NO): NO